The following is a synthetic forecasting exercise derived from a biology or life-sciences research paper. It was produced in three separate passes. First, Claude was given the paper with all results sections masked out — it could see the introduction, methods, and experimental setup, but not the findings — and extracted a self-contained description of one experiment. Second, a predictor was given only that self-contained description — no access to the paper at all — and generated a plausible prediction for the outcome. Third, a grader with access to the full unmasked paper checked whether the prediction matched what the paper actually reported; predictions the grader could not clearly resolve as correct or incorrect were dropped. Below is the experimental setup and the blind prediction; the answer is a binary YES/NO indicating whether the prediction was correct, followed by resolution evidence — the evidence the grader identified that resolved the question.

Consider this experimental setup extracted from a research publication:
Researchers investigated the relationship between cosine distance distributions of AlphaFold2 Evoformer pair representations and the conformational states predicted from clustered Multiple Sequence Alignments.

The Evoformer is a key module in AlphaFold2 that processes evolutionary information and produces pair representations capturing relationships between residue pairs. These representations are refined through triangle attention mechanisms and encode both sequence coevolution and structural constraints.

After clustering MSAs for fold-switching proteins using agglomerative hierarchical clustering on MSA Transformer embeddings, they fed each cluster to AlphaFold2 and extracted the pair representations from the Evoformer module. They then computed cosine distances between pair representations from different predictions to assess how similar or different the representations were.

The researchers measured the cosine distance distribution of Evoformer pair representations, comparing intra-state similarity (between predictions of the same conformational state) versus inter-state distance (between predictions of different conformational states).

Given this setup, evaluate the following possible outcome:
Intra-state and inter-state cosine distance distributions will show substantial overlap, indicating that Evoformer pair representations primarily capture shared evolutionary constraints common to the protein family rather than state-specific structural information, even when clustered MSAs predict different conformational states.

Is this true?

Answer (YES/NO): NO